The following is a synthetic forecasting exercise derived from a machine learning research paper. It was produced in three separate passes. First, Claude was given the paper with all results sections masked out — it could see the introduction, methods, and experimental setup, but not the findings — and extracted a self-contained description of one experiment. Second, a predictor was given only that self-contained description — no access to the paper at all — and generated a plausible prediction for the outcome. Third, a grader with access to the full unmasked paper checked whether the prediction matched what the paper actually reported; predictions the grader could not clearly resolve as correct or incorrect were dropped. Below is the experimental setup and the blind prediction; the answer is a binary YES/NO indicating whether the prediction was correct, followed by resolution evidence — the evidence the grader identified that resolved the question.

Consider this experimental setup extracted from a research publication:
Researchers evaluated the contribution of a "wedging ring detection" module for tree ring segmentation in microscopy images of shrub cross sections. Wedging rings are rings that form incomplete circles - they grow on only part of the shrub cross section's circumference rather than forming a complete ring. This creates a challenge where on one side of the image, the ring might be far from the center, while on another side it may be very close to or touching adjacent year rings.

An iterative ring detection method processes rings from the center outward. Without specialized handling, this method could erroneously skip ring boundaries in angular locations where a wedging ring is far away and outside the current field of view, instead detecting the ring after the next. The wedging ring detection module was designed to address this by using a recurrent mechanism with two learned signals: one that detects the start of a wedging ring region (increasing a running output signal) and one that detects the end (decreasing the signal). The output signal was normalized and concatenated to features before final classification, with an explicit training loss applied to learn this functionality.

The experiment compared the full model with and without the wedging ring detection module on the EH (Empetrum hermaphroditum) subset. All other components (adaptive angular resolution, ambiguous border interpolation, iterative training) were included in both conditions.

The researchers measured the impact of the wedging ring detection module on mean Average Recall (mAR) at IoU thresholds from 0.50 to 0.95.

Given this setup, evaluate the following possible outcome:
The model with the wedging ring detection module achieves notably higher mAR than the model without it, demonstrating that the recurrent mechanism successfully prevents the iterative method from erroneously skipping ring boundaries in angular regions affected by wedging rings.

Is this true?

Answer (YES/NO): NO